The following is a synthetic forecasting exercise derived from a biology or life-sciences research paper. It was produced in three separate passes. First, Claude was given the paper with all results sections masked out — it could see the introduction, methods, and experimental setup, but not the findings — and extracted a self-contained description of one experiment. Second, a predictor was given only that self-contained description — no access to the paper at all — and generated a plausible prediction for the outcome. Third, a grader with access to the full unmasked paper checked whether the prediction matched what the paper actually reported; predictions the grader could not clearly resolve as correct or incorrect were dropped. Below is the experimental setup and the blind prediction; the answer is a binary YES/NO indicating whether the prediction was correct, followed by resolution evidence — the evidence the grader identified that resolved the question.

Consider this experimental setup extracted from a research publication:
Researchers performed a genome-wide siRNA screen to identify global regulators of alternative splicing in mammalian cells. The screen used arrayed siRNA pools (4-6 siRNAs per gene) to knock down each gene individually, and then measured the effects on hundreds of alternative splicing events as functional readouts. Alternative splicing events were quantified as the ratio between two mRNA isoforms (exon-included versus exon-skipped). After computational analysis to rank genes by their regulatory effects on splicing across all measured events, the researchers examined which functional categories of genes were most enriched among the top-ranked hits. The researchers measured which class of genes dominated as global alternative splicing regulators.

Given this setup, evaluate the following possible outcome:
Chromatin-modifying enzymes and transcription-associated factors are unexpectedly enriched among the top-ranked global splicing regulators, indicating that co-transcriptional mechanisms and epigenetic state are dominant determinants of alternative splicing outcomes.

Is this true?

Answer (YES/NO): NO